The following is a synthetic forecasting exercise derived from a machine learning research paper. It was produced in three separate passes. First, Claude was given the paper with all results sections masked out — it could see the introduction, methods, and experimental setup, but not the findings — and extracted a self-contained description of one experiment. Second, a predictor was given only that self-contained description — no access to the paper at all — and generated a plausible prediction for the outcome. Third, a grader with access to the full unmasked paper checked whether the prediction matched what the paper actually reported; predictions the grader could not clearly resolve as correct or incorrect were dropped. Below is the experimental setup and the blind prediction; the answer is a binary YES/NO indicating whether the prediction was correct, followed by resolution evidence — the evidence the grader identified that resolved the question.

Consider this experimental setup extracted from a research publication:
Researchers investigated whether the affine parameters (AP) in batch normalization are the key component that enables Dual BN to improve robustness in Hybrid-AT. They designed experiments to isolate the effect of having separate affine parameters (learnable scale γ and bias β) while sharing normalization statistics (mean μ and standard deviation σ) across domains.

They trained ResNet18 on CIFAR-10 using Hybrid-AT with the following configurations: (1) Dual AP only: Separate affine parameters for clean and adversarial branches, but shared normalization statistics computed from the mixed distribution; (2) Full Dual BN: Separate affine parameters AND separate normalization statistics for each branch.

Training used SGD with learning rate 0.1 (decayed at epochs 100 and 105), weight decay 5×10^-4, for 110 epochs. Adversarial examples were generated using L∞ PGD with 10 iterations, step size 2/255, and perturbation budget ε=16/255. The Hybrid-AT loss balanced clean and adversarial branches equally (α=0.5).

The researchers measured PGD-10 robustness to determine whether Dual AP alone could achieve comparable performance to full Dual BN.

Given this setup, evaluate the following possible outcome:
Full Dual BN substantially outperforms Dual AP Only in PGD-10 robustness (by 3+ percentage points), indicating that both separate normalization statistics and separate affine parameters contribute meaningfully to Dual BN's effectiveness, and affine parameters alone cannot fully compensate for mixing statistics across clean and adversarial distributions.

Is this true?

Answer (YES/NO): NO